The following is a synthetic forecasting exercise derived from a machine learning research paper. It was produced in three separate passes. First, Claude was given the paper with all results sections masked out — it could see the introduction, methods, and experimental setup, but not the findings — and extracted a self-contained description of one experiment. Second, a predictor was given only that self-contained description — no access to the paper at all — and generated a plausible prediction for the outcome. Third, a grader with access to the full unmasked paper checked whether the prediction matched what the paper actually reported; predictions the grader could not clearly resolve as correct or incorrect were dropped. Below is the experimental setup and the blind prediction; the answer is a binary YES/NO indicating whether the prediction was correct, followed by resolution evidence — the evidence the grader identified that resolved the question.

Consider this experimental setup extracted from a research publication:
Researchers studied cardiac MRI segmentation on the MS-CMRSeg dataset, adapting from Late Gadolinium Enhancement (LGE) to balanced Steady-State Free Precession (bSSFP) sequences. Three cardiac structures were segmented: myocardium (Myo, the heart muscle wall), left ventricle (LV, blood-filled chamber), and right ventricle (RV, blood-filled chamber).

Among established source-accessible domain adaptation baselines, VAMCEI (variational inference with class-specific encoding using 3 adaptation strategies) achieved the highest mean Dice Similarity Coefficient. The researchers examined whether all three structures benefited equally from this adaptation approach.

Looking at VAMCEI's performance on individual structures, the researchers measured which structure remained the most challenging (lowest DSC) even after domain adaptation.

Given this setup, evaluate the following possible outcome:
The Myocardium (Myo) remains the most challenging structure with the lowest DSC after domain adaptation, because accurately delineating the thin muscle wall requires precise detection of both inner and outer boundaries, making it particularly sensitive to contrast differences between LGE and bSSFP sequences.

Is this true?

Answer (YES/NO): YES